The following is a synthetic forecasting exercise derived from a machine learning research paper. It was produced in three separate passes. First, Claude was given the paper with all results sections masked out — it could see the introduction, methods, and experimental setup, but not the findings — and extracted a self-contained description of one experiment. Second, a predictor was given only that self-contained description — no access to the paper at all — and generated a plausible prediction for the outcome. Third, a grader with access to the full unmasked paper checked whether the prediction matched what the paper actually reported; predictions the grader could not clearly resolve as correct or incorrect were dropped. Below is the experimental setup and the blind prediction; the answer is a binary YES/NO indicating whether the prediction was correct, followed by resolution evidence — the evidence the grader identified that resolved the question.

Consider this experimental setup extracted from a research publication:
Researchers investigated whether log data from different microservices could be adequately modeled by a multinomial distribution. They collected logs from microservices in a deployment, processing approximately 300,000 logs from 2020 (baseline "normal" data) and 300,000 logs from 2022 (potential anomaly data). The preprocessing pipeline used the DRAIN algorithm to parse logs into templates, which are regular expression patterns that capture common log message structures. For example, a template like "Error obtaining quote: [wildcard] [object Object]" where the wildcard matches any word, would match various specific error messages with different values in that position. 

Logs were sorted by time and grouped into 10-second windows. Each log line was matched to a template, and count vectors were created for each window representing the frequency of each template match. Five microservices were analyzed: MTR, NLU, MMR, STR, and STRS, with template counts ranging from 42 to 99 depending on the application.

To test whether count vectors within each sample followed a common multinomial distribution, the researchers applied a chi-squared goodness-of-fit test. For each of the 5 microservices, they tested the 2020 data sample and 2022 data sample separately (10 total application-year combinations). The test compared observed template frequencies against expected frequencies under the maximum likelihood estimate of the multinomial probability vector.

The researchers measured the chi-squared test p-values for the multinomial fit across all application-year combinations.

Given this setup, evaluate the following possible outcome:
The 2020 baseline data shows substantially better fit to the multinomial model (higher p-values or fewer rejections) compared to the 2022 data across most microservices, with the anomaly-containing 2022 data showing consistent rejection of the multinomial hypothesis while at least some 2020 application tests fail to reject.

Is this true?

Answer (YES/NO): NO